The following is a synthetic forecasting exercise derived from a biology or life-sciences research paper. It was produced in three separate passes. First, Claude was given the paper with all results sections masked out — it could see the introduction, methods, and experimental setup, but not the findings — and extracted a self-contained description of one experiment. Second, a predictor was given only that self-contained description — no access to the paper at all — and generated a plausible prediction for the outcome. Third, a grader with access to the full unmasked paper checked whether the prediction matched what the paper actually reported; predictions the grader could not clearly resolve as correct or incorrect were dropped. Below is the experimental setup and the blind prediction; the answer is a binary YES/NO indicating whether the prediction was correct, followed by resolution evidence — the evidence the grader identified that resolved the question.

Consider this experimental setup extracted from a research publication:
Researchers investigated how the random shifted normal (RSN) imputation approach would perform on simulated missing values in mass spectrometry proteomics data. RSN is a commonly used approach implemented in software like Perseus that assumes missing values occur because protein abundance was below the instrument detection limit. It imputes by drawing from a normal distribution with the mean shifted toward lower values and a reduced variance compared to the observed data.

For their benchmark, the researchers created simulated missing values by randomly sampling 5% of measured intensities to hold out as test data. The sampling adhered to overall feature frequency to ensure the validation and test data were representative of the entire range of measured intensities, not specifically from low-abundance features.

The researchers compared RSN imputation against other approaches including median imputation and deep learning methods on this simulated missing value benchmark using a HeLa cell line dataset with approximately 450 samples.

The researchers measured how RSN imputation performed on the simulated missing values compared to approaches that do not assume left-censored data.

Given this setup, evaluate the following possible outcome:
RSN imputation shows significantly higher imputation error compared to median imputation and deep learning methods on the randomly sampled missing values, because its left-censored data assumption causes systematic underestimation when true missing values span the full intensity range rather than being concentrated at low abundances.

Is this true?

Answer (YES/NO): YES